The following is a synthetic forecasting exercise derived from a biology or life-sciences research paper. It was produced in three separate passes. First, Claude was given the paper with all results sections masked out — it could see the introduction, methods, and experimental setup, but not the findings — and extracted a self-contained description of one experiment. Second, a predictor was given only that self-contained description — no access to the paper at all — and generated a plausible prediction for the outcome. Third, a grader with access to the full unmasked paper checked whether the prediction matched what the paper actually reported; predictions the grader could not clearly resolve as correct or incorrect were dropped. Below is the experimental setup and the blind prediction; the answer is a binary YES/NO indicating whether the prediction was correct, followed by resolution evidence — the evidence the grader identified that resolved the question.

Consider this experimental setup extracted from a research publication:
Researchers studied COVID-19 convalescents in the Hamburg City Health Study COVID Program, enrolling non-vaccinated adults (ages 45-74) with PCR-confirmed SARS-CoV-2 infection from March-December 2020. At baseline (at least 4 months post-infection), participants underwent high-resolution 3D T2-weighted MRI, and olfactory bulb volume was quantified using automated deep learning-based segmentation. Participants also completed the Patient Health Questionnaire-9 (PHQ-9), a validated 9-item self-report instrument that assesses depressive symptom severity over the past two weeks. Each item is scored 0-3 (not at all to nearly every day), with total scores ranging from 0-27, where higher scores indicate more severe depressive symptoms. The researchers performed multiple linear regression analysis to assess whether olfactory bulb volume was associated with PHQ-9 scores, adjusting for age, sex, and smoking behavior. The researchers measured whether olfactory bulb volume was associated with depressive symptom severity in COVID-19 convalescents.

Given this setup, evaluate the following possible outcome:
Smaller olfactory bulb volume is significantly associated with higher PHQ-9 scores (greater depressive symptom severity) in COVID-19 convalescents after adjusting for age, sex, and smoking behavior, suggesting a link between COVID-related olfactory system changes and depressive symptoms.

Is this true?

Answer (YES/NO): NO